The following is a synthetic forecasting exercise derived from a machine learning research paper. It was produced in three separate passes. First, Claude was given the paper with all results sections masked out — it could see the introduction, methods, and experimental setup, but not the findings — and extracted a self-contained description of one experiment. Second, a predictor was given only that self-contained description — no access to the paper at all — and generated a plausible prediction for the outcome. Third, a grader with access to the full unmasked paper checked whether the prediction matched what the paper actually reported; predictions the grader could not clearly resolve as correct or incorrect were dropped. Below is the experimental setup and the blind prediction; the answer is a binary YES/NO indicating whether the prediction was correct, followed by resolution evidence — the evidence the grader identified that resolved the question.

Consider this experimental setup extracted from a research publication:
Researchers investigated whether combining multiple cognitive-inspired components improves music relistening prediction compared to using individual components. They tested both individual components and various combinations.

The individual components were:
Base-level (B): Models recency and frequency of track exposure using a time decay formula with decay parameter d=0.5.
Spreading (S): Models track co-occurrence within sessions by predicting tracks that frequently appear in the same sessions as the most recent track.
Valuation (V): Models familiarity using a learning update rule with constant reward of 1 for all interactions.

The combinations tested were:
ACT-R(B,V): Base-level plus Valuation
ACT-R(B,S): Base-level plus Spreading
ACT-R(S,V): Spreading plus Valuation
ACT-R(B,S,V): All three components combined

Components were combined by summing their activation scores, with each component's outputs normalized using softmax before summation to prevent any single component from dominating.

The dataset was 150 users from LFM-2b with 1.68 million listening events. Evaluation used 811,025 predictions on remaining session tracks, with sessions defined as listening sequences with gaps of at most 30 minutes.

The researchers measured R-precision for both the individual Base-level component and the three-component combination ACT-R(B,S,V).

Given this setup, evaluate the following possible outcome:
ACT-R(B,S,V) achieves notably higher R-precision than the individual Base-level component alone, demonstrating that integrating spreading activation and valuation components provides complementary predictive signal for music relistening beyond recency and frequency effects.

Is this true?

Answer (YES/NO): YES